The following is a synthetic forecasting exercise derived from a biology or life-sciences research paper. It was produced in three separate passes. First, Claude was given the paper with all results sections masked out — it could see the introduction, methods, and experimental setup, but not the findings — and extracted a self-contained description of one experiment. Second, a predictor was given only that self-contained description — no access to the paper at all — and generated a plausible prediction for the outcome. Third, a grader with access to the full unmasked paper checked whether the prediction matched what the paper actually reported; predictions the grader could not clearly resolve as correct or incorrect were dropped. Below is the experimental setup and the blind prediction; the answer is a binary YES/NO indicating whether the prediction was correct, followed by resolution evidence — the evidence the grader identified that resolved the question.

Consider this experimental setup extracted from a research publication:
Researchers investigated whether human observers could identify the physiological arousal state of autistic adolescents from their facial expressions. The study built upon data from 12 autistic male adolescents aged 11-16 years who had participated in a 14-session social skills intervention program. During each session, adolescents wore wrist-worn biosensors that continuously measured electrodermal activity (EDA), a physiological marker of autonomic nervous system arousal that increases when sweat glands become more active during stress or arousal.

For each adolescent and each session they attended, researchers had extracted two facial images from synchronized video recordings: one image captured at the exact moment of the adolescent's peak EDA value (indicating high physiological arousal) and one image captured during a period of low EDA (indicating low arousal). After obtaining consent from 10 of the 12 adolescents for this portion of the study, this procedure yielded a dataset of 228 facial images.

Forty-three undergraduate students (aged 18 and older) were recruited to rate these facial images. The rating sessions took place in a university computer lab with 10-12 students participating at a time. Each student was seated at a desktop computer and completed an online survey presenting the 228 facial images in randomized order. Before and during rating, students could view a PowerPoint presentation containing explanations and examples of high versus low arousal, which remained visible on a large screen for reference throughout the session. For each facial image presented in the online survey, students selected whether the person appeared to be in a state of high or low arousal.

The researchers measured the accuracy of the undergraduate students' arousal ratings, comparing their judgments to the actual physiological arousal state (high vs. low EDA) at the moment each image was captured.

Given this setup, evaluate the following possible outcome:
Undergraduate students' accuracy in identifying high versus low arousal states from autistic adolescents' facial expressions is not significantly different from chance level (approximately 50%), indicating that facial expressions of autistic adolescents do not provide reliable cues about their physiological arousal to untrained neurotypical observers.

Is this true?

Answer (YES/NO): YES